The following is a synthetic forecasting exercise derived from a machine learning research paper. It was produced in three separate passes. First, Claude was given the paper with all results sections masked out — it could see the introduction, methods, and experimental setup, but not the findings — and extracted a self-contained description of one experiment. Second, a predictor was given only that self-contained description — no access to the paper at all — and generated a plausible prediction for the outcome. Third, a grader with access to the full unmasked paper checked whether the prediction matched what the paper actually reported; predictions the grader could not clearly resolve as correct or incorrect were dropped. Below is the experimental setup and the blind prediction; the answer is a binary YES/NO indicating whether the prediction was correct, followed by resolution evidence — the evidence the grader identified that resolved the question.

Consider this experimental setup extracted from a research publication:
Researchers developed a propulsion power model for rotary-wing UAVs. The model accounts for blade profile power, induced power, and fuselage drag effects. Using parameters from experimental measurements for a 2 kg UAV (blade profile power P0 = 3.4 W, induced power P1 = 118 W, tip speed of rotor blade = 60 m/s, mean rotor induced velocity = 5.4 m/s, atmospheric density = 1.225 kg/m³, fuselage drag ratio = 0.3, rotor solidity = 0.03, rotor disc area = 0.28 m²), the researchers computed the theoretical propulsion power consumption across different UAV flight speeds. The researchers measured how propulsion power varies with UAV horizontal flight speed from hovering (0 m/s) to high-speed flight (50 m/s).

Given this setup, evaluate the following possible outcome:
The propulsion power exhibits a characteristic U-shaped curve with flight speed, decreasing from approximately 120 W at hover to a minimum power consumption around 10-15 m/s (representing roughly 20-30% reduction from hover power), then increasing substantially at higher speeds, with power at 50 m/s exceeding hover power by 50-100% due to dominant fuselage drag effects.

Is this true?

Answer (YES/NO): NO